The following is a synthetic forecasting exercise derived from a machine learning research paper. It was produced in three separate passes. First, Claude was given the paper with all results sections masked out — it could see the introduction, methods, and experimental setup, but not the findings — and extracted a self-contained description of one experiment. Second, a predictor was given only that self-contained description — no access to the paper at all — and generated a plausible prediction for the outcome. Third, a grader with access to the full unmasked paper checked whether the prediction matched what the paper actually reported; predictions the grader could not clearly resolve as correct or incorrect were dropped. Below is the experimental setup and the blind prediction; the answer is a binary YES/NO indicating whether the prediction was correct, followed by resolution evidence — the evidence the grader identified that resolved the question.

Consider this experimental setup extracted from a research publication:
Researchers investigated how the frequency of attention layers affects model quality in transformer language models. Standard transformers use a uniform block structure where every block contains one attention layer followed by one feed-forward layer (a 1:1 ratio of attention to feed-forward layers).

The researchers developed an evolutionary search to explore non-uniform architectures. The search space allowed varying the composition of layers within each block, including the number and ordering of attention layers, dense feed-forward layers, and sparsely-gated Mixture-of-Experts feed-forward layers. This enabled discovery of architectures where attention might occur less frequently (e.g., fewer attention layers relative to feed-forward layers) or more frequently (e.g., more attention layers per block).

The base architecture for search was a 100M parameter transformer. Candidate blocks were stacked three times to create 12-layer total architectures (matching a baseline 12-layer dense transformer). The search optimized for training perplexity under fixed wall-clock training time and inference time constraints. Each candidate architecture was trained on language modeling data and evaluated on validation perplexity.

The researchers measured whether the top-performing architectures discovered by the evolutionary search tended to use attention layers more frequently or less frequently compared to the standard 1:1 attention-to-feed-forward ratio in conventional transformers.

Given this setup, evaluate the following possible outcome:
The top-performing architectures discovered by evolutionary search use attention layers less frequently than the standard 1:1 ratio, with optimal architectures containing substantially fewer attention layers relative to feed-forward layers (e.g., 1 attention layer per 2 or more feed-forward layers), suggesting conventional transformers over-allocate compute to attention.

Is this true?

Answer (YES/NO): YES